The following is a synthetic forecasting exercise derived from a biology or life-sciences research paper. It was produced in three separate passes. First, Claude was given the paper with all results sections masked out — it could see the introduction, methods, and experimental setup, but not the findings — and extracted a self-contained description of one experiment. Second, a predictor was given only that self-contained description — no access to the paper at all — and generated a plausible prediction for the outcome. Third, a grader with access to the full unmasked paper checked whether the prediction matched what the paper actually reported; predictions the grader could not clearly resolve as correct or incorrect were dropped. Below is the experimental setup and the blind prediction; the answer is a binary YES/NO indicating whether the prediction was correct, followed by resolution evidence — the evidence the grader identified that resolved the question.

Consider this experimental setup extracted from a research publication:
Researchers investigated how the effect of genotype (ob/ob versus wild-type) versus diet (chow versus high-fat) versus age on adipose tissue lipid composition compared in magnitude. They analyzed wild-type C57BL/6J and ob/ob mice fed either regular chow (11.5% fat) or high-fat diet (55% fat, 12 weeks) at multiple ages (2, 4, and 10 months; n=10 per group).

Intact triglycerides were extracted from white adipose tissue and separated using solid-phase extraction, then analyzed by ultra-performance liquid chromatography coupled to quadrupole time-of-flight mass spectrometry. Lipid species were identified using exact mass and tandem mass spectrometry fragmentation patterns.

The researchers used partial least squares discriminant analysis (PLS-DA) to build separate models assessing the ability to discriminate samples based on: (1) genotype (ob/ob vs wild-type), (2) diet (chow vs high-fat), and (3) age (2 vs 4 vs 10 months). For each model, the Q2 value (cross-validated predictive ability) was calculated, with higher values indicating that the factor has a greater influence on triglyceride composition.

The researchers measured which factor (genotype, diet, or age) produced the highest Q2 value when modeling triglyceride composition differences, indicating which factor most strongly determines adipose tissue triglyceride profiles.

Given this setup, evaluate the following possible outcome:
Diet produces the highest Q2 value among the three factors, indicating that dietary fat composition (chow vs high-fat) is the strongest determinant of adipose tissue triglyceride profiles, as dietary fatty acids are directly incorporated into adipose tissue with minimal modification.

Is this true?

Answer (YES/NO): YES